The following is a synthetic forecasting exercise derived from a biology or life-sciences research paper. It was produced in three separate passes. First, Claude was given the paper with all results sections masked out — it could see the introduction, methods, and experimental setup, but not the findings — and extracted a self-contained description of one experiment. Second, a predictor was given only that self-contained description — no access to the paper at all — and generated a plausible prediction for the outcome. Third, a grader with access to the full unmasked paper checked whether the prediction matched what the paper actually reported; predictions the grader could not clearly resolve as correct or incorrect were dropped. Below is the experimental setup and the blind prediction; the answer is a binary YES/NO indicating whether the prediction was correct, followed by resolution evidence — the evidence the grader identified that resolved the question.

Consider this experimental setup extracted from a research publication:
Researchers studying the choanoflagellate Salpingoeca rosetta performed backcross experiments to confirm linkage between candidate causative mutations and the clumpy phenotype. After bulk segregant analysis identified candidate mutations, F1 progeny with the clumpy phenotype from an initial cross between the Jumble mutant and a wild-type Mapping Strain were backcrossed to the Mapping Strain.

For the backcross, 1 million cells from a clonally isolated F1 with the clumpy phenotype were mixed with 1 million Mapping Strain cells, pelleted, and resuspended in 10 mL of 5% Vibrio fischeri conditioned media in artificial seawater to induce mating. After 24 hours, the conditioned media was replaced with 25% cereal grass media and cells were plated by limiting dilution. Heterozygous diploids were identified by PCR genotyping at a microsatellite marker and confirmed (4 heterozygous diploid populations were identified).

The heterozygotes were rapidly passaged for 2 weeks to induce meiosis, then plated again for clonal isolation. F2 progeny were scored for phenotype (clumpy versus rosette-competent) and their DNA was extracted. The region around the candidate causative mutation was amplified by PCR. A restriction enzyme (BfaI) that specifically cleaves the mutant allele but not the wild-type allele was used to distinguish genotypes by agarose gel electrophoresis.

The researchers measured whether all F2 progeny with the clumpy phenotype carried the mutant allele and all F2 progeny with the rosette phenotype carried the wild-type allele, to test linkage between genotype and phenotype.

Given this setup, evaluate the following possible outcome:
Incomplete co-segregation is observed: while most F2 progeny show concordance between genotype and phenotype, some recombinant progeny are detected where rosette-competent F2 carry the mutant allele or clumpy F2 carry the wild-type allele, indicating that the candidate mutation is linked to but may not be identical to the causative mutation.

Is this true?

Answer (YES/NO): NO